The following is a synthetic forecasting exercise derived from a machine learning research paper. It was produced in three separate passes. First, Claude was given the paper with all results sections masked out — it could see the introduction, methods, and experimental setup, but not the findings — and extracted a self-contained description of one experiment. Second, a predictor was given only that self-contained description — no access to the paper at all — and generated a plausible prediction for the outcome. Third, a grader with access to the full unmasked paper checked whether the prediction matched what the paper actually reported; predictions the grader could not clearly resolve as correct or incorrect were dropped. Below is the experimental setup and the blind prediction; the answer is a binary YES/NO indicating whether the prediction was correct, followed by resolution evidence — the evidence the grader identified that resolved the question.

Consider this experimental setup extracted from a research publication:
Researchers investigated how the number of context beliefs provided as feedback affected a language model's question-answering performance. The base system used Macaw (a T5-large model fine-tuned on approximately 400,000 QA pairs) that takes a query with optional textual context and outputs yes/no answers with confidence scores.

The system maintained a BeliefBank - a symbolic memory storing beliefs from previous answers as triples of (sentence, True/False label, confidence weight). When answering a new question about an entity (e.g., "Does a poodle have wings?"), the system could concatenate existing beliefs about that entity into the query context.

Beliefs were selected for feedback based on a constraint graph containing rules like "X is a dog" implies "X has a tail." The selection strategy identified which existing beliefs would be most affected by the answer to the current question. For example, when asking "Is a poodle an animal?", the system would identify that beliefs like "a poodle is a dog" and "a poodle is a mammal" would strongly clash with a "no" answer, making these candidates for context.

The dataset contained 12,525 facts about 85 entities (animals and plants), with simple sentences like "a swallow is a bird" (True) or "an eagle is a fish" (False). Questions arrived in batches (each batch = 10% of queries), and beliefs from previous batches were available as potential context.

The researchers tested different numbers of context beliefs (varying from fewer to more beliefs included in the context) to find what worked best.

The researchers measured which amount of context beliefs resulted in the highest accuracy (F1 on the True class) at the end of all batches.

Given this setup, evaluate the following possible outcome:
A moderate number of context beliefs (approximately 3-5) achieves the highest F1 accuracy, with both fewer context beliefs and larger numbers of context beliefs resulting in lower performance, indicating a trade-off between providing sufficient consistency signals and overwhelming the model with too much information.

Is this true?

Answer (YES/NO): NO